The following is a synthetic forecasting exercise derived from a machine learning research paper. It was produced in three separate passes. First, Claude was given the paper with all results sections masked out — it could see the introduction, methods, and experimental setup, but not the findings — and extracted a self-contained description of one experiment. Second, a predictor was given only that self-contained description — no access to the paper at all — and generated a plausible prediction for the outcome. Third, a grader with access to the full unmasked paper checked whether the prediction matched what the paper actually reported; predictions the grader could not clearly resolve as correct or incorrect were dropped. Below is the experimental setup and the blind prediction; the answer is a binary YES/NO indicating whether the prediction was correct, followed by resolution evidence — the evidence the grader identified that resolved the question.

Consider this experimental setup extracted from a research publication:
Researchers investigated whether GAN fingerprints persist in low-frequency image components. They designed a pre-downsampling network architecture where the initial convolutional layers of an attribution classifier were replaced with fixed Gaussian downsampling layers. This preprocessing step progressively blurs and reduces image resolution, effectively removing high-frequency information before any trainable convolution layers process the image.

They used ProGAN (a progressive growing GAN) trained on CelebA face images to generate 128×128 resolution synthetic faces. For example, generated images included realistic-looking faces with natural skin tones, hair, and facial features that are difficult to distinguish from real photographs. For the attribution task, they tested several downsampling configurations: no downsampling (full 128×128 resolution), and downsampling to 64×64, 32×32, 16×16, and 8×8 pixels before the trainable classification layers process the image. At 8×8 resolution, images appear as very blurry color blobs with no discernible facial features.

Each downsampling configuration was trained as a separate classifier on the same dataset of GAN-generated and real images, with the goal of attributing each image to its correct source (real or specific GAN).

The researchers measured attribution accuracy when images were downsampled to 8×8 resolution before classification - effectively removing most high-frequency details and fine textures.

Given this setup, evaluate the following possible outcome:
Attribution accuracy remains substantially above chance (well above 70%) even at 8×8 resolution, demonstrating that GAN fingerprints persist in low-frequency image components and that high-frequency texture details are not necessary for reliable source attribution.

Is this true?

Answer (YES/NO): NO